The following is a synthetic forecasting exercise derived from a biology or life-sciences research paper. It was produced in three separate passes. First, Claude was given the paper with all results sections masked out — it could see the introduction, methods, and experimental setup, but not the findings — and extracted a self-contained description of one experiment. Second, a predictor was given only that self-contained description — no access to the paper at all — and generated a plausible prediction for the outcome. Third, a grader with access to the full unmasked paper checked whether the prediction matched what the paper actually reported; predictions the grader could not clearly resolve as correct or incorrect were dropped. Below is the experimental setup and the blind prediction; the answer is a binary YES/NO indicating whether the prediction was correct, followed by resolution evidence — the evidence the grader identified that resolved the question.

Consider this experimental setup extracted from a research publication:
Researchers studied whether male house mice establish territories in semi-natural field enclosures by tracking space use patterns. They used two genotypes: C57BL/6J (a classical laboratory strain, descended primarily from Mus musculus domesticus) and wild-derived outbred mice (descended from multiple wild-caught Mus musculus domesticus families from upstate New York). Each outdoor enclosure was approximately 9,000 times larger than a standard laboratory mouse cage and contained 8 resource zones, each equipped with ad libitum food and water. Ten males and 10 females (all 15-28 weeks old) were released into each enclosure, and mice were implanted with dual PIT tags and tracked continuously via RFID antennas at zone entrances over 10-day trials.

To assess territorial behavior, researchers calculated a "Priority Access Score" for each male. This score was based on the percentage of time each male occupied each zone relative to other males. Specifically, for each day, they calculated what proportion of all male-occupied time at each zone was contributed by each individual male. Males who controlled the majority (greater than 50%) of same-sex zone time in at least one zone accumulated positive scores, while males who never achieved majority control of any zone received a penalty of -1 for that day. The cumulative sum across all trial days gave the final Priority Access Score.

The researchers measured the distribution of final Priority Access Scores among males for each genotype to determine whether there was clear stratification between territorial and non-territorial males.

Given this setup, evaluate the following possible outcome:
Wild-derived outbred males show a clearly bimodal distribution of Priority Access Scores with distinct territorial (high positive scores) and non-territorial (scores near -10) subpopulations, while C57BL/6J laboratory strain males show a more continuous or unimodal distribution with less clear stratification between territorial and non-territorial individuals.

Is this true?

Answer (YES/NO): NO